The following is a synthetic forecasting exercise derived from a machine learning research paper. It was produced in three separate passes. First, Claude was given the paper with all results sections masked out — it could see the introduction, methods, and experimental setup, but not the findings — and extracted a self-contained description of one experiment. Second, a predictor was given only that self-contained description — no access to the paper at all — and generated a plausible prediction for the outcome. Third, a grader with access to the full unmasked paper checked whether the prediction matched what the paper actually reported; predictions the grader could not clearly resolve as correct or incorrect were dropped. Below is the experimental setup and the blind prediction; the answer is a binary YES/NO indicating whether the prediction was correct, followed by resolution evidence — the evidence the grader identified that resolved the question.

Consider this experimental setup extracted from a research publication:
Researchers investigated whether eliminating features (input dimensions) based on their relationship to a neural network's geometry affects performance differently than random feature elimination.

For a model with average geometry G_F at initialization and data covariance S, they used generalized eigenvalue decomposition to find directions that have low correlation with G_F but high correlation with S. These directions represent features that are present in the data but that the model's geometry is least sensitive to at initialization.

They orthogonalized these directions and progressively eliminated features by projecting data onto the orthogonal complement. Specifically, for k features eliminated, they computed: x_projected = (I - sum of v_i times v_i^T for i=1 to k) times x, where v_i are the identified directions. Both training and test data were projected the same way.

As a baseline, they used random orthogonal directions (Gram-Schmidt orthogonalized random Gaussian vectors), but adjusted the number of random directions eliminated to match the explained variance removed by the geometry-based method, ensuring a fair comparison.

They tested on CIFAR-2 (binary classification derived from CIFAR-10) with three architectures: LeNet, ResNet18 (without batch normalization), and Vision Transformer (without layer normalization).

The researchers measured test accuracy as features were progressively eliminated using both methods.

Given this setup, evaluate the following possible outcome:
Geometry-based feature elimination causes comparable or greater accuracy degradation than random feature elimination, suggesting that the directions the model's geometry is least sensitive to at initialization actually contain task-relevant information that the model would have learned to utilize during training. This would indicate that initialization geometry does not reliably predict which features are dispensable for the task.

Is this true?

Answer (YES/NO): NO